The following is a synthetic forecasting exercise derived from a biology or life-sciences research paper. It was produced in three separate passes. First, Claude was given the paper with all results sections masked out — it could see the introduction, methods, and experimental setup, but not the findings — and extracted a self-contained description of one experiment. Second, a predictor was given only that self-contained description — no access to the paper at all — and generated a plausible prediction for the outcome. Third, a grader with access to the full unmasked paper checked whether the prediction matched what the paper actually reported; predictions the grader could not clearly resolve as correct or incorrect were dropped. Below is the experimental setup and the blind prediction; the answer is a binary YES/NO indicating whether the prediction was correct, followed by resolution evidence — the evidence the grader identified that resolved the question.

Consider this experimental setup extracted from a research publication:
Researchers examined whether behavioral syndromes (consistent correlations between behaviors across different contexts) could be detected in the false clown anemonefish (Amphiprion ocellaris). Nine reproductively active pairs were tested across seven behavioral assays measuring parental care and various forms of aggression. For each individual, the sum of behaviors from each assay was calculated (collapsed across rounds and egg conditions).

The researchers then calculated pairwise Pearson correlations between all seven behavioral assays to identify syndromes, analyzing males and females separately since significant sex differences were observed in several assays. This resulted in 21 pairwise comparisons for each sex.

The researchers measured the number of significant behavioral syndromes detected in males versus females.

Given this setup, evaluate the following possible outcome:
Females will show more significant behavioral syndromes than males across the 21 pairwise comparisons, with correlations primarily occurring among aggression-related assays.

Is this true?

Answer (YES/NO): NO